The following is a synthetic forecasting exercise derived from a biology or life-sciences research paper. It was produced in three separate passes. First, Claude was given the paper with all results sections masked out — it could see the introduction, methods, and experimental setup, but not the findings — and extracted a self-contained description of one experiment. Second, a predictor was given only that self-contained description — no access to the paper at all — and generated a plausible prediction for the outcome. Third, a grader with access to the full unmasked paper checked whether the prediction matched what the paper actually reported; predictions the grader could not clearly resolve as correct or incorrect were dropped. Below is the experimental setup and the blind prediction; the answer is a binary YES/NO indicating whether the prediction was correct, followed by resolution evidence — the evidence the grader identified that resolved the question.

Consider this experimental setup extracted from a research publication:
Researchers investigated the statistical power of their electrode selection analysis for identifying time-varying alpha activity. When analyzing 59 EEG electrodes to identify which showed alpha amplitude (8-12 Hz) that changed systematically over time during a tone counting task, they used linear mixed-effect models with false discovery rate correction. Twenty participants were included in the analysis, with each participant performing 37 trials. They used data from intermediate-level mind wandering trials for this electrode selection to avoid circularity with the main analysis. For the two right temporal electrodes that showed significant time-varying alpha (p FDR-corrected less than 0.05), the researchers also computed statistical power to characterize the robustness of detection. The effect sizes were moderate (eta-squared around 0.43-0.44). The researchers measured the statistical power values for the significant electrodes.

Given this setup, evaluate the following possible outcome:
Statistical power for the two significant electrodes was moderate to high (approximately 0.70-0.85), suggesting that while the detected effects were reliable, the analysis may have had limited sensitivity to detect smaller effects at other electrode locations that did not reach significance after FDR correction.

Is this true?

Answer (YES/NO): NO